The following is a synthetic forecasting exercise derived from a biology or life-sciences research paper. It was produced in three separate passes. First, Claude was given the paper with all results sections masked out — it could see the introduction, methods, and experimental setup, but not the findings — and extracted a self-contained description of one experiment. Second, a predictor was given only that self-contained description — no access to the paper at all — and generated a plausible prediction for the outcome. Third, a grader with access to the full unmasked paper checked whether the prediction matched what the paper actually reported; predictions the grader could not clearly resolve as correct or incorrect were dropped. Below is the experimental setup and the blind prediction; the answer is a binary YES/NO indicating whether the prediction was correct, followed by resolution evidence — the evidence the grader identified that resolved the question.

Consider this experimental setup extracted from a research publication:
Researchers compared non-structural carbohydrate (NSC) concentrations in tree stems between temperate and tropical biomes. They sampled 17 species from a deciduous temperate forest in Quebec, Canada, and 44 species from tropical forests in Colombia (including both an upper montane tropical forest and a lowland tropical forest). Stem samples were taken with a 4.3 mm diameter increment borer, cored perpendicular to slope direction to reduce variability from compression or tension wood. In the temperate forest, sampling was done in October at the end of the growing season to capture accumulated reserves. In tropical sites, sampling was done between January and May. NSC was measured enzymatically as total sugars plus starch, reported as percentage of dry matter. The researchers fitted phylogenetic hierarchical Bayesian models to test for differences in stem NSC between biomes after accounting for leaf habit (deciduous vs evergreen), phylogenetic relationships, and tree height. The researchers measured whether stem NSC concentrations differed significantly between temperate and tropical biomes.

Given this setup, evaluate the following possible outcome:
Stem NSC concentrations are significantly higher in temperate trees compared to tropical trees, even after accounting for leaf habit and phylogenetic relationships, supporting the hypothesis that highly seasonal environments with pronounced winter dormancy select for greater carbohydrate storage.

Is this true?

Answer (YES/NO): NO